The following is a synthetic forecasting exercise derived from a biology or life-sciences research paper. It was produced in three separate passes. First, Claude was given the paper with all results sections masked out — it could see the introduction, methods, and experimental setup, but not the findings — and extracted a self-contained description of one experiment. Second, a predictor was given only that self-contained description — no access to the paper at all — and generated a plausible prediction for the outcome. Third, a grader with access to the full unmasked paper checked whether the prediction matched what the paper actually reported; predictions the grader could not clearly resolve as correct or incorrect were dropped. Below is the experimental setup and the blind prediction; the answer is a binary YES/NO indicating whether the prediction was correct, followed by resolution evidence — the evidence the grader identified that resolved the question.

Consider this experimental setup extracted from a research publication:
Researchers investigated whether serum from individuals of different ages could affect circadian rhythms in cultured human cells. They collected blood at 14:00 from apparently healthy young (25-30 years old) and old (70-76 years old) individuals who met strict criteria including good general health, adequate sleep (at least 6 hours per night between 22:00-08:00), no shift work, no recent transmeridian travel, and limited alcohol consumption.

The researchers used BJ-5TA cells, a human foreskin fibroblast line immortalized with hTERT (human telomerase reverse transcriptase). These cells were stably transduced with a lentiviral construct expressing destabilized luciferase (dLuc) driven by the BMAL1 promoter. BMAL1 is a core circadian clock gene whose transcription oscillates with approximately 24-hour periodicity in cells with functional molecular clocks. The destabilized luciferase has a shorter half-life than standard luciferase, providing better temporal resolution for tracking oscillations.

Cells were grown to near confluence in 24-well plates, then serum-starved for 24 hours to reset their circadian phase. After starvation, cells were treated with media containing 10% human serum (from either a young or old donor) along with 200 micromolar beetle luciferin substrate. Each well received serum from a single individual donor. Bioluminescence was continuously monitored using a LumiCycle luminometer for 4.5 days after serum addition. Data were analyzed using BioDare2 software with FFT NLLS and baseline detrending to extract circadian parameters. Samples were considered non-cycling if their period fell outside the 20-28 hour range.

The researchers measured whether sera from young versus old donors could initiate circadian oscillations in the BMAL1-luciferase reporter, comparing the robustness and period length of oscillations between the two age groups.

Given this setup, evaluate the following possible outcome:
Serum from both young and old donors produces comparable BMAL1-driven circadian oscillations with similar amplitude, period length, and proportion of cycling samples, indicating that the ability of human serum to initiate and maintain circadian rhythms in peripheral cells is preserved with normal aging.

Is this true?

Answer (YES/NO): YES